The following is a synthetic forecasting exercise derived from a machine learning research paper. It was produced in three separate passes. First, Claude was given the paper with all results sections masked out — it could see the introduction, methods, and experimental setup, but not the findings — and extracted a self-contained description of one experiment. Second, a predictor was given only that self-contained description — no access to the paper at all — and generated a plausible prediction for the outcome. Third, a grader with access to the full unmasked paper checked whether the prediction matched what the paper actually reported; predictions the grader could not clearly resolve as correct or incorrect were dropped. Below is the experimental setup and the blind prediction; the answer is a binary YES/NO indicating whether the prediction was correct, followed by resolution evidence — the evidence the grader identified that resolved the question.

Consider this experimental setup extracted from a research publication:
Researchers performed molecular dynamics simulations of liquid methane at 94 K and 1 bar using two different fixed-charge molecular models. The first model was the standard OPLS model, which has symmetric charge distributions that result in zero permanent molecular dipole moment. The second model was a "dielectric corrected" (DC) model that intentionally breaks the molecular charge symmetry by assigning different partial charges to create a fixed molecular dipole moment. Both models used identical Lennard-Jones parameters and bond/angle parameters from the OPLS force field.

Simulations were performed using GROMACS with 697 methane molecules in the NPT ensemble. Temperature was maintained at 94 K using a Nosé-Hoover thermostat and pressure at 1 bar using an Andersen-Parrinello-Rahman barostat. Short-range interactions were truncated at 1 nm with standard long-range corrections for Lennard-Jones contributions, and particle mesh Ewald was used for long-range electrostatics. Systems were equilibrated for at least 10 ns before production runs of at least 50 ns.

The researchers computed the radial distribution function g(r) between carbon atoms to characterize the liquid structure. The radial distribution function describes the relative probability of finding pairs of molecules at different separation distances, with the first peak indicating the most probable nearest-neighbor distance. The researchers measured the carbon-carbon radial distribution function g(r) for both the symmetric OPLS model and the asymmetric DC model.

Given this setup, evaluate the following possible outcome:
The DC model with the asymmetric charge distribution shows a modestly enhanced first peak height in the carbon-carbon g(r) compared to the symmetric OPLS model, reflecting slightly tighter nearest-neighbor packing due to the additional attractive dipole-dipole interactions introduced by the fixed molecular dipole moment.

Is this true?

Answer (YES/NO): NO